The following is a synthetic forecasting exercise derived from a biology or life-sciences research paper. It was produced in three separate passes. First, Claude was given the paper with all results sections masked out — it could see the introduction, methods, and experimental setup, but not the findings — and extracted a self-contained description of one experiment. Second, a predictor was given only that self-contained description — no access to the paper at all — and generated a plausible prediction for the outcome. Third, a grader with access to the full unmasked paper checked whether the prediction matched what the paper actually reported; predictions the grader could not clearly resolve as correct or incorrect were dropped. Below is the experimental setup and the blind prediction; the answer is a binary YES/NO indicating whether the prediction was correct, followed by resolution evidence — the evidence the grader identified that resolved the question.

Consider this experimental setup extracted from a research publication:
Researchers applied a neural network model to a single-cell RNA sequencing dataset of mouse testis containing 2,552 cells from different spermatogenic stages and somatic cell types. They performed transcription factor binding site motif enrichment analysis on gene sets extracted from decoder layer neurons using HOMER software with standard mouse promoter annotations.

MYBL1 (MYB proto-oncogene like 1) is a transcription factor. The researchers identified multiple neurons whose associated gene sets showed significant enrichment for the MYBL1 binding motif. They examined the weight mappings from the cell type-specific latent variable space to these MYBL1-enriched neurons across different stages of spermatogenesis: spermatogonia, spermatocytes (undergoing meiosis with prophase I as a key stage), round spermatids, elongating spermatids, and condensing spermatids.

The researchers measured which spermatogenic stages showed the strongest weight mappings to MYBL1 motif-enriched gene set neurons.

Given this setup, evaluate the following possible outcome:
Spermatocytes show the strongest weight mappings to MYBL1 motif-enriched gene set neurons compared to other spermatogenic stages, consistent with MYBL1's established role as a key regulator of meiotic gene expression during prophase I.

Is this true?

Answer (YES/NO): YES